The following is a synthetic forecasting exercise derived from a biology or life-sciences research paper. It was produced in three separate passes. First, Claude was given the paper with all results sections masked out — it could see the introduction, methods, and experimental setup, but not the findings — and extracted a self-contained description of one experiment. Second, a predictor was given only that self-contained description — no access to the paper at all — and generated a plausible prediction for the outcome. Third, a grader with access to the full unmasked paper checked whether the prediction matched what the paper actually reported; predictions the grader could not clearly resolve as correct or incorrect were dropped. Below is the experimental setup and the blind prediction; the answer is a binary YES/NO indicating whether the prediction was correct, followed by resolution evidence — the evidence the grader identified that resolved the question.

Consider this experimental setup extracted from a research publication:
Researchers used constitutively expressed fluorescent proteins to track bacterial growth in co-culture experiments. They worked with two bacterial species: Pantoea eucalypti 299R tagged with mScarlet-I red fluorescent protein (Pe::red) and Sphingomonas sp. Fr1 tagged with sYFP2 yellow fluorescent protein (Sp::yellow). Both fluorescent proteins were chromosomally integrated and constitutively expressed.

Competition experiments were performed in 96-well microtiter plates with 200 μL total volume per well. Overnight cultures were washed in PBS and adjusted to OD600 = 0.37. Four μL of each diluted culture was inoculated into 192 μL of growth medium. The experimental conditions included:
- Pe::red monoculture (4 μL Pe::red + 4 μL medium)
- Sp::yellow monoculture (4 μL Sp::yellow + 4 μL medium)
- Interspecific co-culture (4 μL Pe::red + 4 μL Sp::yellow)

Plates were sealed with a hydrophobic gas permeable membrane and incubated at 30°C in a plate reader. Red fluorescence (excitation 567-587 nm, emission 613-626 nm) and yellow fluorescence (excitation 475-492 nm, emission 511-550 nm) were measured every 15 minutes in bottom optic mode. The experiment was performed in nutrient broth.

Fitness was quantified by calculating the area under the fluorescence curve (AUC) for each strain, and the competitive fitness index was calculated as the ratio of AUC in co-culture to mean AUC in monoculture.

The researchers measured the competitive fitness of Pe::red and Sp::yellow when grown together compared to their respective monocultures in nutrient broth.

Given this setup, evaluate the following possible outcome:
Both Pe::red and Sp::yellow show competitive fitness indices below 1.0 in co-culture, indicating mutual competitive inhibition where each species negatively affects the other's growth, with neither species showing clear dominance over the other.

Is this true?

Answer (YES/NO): NO